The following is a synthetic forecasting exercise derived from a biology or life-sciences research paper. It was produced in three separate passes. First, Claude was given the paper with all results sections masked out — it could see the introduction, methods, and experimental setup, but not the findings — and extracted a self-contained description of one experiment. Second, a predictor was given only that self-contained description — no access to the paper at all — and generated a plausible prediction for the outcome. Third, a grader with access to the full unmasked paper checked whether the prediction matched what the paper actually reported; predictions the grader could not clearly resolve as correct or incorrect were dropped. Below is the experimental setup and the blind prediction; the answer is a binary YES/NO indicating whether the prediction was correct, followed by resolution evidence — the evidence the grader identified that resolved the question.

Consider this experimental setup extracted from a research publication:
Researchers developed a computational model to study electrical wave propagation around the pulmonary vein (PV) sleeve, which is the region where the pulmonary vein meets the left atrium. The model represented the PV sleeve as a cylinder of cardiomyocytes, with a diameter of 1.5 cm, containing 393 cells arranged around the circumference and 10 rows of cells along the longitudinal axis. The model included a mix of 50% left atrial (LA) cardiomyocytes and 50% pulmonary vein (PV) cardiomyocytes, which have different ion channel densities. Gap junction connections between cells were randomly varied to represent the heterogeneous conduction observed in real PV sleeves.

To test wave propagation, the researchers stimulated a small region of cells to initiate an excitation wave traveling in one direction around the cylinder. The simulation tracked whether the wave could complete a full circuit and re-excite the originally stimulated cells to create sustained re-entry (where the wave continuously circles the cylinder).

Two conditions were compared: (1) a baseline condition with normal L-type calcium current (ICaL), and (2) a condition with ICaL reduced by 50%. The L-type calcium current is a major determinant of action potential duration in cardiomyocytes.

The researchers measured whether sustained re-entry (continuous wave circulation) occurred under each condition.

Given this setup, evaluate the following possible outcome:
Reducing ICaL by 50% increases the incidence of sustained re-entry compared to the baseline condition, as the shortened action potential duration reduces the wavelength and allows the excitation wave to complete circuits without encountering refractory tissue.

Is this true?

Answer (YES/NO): YES